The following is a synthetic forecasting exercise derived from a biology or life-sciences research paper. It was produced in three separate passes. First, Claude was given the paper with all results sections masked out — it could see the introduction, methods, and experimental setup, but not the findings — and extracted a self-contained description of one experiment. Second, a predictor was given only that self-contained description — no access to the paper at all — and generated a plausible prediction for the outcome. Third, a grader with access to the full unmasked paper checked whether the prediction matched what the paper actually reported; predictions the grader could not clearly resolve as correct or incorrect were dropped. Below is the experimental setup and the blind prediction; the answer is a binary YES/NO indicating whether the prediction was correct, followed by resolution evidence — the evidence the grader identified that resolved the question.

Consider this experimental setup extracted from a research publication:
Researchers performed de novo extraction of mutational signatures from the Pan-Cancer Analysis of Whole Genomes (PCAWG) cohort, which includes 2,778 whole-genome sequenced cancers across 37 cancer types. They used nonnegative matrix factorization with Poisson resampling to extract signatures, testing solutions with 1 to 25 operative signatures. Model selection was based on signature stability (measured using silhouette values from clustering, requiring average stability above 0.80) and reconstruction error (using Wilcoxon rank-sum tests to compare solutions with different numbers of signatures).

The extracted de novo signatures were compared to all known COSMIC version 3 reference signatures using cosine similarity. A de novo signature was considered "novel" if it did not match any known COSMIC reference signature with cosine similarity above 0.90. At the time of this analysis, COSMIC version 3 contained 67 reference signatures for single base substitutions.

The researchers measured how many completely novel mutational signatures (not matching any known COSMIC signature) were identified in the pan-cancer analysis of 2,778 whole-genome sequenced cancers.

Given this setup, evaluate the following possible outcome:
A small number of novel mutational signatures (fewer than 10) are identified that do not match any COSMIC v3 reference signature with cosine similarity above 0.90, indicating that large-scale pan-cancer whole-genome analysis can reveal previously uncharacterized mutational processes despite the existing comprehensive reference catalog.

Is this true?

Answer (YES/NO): YES